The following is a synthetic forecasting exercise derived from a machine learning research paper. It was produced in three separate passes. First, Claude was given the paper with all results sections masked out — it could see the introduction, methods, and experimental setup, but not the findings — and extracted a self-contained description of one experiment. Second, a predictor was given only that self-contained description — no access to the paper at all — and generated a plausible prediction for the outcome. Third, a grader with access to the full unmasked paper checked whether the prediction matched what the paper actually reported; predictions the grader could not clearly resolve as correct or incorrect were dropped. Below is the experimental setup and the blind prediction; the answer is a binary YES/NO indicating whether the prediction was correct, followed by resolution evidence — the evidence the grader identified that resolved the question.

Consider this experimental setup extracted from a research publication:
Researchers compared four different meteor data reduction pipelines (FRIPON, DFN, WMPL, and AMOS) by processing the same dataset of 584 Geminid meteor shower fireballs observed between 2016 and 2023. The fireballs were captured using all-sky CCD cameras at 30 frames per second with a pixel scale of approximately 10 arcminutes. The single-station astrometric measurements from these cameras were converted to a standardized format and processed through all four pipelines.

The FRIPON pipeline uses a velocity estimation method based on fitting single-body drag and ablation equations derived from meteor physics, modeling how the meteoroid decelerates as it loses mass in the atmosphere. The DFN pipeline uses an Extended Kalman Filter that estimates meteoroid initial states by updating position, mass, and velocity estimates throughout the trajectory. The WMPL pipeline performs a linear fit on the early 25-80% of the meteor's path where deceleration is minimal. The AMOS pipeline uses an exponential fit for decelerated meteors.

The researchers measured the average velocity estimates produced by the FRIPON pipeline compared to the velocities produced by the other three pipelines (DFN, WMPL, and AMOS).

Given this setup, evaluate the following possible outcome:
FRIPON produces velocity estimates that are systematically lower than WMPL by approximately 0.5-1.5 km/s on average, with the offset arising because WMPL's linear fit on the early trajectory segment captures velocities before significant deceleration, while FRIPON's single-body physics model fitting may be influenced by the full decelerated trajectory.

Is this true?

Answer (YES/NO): NO